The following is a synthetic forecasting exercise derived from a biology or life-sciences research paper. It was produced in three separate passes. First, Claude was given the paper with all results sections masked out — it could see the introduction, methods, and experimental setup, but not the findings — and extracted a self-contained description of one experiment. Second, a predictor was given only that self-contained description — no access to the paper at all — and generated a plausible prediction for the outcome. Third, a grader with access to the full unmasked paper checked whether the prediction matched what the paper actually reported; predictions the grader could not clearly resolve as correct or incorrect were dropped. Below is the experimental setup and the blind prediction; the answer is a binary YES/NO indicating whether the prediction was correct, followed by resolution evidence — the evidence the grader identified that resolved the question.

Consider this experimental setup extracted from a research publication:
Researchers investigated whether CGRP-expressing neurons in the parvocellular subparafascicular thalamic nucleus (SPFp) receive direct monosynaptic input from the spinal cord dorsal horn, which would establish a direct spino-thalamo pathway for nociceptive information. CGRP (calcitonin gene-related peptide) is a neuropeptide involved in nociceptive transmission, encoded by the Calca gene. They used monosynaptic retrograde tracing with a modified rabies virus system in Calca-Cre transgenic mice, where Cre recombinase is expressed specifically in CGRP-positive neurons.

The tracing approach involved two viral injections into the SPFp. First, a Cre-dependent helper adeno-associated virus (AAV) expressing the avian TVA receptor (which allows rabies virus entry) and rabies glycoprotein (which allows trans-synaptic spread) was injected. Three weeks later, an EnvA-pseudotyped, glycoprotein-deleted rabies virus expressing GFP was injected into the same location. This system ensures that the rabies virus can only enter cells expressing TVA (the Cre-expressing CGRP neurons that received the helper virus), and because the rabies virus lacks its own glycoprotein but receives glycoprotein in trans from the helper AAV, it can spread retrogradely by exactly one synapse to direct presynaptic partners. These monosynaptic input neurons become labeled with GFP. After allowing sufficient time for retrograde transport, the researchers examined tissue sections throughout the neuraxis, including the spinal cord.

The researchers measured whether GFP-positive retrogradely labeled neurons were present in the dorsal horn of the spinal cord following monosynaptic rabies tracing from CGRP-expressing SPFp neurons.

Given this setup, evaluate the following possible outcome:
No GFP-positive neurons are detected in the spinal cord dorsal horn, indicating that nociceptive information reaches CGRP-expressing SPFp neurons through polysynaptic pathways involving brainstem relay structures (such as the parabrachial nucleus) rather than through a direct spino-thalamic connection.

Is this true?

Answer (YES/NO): NO